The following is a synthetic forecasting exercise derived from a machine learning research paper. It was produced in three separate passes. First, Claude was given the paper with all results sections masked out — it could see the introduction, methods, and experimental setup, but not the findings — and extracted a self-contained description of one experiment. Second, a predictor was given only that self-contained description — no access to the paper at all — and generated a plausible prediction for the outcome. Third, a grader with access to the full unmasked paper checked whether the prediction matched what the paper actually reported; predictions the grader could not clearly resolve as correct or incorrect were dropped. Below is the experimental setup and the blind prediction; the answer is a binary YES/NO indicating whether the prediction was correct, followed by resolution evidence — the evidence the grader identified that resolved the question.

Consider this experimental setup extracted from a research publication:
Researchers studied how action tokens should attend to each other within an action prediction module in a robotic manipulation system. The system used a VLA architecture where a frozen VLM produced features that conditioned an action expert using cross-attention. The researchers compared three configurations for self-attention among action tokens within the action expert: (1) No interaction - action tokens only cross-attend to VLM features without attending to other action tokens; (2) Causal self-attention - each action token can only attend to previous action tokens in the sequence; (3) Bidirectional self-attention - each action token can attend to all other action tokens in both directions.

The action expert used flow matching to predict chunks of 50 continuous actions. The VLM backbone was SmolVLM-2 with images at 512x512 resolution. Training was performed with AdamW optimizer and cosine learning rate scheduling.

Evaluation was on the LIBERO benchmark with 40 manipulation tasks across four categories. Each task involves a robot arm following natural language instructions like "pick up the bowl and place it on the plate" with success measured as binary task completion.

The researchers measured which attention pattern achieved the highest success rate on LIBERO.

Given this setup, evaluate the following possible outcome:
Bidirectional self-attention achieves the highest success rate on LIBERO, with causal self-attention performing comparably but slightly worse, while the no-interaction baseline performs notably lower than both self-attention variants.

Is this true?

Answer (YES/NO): NO